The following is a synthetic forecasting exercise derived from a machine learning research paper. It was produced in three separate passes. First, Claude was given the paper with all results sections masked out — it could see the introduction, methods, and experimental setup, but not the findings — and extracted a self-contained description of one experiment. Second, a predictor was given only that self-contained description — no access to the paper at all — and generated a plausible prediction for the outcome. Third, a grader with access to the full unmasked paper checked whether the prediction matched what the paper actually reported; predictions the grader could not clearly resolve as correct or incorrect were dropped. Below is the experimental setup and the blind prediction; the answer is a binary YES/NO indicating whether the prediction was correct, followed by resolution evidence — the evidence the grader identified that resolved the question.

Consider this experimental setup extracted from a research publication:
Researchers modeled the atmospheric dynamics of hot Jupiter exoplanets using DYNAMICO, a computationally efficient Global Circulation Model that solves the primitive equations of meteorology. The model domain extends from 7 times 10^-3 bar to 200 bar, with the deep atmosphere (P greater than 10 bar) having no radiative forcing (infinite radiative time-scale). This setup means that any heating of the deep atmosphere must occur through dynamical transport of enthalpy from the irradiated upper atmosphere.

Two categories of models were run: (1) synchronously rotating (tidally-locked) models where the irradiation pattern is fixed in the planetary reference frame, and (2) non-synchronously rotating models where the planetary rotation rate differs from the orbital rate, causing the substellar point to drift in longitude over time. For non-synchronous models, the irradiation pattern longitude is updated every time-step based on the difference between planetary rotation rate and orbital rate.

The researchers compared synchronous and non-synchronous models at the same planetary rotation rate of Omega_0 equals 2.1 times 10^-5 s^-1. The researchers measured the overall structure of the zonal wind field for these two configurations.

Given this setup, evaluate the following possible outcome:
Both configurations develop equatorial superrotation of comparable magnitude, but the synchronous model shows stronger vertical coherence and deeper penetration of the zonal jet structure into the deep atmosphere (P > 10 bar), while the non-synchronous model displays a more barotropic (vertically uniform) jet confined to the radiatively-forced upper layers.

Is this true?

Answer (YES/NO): NO